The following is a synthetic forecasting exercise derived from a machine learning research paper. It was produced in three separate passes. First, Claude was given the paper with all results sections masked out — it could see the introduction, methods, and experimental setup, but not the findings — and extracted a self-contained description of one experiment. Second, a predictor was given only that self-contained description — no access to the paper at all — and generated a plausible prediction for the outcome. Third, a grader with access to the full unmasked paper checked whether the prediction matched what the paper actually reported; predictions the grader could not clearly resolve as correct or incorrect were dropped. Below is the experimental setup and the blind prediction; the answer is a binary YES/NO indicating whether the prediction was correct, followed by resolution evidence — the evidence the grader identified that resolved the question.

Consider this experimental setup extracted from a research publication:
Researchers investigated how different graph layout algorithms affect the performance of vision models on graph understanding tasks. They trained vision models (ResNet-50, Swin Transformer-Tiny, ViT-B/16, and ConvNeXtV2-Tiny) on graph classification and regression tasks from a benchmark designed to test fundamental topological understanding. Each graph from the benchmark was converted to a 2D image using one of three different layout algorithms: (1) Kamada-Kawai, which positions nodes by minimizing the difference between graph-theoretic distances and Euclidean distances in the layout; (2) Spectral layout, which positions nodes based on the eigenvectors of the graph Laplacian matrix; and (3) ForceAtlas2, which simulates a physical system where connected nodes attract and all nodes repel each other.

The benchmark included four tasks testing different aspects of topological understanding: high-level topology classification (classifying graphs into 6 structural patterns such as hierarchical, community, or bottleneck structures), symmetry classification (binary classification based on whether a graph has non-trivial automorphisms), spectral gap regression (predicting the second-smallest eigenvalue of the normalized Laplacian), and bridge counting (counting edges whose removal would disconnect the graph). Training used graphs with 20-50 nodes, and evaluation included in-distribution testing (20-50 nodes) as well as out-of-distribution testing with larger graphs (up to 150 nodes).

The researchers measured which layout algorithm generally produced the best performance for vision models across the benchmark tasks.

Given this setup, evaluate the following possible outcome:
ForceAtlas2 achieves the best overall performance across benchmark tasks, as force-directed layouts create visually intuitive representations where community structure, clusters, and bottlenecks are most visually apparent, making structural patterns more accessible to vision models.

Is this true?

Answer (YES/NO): NO